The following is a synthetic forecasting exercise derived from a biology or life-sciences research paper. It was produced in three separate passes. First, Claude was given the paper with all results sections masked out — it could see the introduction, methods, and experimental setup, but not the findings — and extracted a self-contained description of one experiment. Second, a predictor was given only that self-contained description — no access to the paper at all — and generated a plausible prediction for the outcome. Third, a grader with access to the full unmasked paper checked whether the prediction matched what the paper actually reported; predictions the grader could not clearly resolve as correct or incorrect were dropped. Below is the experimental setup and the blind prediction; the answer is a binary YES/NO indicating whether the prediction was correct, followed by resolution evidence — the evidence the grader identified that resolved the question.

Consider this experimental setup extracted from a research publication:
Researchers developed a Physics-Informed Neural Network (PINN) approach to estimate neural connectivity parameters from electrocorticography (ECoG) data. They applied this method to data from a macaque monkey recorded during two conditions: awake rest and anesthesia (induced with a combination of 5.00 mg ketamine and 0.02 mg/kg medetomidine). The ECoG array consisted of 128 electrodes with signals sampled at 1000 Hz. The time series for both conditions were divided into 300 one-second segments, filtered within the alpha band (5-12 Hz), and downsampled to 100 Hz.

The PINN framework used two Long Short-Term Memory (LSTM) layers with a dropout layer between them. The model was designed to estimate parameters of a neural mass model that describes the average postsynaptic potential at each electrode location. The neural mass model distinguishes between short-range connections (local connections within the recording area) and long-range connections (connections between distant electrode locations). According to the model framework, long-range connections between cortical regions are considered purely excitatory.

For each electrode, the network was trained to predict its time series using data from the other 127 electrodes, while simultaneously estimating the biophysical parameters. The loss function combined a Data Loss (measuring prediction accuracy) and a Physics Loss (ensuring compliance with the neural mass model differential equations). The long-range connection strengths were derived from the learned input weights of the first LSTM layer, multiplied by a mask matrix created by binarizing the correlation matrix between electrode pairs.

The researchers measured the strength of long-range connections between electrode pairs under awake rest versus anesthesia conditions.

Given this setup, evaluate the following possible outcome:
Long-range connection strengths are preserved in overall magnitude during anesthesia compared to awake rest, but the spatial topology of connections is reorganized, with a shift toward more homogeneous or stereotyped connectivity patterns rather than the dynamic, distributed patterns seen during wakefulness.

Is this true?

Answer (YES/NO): NO